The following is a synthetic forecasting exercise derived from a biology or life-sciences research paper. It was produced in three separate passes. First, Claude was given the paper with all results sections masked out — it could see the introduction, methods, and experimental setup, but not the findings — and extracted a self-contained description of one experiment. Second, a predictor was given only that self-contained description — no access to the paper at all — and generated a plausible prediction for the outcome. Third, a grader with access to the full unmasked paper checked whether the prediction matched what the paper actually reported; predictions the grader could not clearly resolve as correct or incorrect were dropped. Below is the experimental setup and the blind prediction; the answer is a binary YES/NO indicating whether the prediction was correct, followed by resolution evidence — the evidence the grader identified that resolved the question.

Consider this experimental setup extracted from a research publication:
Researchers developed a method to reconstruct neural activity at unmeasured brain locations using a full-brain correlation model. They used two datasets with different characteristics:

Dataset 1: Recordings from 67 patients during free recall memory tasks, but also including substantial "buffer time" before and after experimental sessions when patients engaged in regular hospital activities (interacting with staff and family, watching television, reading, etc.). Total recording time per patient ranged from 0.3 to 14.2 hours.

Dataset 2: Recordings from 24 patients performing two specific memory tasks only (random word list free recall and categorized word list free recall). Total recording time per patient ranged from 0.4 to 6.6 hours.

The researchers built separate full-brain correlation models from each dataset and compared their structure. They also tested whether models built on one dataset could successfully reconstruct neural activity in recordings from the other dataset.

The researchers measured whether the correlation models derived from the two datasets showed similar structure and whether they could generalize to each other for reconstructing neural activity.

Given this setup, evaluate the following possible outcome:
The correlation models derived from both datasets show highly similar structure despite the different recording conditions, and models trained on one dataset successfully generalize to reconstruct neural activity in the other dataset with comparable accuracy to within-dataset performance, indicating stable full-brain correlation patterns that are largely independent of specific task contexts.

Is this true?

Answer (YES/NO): NO